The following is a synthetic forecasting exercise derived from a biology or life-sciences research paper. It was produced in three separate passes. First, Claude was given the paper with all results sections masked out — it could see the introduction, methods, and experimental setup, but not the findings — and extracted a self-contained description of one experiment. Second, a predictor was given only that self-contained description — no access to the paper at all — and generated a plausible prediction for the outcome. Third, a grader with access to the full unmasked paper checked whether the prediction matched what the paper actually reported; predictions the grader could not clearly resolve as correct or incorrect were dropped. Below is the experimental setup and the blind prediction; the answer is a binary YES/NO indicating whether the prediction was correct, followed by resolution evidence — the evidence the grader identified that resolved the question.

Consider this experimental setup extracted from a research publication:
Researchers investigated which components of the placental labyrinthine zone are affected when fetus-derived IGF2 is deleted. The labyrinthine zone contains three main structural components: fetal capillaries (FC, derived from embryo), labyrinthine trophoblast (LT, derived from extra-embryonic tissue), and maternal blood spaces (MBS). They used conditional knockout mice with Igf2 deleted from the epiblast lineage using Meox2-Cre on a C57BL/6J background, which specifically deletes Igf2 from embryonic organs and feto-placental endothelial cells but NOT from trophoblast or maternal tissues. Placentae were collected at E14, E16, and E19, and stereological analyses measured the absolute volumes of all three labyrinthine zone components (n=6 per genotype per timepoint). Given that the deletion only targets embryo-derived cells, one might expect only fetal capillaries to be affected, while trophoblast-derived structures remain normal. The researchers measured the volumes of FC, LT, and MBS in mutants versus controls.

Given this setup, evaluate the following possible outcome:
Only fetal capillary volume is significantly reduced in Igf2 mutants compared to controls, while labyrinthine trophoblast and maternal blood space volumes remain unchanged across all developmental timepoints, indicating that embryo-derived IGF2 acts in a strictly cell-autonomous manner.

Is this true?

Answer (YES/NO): NO